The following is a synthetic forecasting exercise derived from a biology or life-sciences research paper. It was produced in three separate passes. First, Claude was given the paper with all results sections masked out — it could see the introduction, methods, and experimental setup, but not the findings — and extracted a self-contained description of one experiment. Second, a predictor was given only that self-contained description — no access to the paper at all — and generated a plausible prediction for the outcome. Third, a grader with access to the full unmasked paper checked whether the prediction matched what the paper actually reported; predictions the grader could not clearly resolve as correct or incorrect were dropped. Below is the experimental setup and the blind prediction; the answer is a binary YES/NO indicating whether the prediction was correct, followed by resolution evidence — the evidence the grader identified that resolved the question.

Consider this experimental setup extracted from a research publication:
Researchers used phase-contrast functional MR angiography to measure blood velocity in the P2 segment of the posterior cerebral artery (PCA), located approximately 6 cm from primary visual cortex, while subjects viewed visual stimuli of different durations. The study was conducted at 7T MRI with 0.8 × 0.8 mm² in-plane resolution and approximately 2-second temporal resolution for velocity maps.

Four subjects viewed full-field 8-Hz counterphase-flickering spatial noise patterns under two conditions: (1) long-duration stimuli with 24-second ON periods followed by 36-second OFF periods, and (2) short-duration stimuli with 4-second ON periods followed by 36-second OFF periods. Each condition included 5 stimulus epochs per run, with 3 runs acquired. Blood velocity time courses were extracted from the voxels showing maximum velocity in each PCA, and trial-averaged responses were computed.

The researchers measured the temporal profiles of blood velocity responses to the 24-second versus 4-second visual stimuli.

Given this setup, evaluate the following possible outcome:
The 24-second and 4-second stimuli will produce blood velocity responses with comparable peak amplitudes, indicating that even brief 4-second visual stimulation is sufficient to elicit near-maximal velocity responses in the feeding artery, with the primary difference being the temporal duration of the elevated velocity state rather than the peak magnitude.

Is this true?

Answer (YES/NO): YES